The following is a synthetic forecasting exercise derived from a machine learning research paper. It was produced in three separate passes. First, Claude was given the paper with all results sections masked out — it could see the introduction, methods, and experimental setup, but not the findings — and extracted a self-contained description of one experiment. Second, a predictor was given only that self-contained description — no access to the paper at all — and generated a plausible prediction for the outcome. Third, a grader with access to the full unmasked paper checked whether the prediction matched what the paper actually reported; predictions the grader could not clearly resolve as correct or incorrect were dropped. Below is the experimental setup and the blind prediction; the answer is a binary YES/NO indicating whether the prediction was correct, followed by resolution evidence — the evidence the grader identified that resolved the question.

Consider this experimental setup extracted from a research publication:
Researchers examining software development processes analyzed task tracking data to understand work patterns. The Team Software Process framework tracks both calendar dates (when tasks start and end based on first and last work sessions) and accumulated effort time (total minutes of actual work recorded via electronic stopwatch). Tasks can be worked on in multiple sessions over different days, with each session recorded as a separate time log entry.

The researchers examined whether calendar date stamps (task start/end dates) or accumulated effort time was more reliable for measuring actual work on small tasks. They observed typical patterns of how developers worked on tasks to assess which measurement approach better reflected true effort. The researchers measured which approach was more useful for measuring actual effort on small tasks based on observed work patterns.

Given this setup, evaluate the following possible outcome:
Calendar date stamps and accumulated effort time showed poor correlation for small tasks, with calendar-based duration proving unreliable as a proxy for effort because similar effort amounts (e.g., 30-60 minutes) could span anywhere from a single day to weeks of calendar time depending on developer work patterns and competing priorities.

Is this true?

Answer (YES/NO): YES